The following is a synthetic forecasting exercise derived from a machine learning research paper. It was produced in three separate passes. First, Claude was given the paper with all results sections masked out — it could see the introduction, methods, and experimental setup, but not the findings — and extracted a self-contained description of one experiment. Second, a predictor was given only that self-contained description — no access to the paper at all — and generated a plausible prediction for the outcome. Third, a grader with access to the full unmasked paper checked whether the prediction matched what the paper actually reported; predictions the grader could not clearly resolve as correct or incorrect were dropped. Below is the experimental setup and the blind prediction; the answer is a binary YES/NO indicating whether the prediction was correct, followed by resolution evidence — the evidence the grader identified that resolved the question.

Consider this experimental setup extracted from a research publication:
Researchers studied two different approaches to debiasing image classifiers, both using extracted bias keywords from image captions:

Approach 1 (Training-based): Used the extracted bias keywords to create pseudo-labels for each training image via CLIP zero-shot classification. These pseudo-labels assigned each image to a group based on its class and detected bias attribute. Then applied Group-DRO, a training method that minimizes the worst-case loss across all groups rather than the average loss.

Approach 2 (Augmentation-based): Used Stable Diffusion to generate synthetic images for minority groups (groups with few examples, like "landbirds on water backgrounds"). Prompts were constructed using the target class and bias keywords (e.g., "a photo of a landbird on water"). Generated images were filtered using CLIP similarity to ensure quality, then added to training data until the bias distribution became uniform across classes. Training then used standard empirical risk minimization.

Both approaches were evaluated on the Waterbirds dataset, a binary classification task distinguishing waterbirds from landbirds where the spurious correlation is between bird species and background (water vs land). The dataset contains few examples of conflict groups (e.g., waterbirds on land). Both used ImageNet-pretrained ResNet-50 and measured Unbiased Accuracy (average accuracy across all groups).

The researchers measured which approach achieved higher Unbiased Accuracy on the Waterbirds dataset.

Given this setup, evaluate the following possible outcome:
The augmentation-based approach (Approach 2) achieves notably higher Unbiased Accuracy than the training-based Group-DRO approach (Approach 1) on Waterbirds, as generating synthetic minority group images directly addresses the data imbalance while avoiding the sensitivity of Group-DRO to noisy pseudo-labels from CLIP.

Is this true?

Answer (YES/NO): NO